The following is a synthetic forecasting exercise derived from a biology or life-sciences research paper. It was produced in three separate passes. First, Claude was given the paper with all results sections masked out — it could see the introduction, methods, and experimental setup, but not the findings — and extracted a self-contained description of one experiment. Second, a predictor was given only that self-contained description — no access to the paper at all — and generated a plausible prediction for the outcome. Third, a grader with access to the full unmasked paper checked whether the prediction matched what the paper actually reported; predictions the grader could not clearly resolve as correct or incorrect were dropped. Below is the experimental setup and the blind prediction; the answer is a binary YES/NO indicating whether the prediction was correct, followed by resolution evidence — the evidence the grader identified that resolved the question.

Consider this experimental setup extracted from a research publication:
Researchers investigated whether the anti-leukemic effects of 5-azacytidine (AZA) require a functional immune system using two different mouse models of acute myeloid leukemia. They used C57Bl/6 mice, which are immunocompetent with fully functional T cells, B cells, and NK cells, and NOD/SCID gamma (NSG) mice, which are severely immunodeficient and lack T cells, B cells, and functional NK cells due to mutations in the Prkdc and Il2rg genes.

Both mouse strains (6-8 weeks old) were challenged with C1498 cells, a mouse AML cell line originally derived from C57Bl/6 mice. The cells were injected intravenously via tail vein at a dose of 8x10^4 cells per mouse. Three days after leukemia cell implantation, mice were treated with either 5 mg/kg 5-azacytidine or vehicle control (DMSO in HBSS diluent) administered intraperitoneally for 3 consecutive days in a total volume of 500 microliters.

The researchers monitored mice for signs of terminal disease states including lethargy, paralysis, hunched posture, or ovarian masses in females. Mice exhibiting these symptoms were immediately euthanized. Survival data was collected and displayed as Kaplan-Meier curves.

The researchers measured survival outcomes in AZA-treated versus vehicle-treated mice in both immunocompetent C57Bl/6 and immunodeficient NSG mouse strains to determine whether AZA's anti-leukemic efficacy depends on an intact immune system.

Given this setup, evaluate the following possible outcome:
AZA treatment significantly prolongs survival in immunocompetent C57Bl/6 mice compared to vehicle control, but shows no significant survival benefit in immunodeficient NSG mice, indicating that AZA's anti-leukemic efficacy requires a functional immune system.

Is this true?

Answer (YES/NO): YES